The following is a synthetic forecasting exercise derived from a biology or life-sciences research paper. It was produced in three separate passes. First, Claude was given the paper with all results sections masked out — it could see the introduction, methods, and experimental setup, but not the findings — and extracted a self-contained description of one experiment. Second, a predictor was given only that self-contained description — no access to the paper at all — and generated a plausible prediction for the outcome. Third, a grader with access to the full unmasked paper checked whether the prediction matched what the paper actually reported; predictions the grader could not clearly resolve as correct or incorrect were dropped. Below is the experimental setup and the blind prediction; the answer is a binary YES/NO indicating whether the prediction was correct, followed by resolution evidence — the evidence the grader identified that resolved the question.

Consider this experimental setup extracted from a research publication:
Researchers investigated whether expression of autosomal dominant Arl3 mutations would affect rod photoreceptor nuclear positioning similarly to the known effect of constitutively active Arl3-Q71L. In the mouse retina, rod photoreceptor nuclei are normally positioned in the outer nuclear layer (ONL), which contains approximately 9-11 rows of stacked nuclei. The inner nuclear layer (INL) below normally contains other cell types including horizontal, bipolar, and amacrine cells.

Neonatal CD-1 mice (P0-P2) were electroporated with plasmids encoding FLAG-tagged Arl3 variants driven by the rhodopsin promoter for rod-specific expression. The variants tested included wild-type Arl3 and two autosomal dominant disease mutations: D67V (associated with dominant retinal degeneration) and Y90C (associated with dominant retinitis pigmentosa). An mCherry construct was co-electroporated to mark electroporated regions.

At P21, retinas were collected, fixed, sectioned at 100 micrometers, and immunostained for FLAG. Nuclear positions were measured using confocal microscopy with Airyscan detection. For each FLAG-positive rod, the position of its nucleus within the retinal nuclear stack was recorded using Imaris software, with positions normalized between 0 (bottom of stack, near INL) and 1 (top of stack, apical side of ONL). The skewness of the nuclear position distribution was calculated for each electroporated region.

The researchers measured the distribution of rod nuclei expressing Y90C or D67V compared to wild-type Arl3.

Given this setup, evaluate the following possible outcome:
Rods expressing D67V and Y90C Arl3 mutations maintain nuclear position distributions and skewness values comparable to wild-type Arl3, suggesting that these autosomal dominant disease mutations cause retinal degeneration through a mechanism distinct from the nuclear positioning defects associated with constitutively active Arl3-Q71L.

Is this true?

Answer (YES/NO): NO